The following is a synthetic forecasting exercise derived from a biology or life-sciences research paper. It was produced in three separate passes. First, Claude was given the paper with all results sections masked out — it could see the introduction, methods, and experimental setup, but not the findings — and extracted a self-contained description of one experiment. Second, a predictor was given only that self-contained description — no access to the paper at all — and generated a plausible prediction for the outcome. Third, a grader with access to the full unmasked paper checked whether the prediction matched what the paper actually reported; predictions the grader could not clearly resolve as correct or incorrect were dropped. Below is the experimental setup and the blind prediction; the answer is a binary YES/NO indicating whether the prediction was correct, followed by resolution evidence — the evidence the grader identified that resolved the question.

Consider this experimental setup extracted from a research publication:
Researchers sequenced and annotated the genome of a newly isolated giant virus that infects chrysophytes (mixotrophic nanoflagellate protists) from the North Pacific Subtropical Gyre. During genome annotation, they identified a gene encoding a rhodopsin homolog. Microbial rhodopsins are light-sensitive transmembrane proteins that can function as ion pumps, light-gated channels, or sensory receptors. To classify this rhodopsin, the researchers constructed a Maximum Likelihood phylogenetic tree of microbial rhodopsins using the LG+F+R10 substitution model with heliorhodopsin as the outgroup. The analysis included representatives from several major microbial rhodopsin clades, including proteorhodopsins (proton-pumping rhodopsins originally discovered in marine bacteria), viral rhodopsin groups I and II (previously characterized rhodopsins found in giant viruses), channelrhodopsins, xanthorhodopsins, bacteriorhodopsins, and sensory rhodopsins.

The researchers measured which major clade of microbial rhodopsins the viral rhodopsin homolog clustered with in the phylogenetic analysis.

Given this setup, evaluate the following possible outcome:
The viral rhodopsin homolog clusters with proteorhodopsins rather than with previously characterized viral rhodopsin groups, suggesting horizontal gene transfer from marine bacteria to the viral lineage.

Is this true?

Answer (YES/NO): YES